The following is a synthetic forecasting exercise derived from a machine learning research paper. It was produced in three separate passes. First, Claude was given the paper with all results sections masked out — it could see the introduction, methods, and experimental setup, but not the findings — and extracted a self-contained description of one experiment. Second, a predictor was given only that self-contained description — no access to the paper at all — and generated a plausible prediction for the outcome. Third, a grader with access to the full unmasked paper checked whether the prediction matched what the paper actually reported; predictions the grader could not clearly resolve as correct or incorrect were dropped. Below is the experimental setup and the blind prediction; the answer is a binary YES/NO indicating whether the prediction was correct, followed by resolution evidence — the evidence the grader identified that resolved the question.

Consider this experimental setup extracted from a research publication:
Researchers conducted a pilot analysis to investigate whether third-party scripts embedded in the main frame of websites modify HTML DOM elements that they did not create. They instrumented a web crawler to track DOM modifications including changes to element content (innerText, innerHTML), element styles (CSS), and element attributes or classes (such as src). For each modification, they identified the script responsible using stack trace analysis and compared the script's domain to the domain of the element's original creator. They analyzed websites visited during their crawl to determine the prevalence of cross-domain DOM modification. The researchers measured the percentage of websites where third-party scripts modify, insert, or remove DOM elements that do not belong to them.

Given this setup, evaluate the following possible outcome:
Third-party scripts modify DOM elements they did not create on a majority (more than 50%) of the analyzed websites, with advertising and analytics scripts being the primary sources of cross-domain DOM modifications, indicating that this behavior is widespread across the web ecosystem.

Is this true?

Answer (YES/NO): NO